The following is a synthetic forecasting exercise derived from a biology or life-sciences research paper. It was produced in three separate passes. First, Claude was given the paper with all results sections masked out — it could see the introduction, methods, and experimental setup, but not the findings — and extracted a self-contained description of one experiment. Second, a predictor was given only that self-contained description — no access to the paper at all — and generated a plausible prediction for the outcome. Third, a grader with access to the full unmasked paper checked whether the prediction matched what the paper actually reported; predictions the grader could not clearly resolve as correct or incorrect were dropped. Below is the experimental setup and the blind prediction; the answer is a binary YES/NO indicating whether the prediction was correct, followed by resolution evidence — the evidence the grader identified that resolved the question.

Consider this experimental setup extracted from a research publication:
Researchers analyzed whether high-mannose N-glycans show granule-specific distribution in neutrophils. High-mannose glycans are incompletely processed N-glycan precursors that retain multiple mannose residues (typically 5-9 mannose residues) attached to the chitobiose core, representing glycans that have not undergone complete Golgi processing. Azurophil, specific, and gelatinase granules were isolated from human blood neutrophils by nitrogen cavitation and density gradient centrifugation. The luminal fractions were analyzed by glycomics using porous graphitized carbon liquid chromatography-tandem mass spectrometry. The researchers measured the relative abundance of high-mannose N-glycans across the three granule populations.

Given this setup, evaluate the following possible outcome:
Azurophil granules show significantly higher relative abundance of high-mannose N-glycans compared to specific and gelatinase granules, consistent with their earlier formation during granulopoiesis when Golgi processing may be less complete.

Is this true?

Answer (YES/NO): NO